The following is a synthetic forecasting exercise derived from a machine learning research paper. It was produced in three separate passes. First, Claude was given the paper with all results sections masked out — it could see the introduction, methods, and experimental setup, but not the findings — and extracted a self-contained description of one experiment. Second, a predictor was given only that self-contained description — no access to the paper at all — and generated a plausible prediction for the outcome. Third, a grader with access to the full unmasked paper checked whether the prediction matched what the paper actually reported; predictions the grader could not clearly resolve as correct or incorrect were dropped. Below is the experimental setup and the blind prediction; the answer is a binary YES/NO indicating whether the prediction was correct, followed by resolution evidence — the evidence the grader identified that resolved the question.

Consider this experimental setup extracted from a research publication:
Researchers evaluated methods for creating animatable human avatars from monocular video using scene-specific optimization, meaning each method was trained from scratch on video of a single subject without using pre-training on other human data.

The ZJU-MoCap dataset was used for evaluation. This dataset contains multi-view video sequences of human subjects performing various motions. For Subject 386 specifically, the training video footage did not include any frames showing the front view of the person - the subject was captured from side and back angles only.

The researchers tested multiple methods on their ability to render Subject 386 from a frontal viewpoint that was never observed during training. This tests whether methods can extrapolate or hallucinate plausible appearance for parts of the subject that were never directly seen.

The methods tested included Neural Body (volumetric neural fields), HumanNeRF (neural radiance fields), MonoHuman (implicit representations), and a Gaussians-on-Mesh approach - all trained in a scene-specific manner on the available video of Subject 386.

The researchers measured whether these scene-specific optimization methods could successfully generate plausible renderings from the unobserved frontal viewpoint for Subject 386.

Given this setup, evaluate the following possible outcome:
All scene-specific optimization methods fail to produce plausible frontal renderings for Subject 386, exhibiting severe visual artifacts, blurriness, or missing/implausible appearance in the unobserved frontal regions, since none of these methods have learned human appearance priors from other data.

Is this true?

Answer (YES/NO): YES